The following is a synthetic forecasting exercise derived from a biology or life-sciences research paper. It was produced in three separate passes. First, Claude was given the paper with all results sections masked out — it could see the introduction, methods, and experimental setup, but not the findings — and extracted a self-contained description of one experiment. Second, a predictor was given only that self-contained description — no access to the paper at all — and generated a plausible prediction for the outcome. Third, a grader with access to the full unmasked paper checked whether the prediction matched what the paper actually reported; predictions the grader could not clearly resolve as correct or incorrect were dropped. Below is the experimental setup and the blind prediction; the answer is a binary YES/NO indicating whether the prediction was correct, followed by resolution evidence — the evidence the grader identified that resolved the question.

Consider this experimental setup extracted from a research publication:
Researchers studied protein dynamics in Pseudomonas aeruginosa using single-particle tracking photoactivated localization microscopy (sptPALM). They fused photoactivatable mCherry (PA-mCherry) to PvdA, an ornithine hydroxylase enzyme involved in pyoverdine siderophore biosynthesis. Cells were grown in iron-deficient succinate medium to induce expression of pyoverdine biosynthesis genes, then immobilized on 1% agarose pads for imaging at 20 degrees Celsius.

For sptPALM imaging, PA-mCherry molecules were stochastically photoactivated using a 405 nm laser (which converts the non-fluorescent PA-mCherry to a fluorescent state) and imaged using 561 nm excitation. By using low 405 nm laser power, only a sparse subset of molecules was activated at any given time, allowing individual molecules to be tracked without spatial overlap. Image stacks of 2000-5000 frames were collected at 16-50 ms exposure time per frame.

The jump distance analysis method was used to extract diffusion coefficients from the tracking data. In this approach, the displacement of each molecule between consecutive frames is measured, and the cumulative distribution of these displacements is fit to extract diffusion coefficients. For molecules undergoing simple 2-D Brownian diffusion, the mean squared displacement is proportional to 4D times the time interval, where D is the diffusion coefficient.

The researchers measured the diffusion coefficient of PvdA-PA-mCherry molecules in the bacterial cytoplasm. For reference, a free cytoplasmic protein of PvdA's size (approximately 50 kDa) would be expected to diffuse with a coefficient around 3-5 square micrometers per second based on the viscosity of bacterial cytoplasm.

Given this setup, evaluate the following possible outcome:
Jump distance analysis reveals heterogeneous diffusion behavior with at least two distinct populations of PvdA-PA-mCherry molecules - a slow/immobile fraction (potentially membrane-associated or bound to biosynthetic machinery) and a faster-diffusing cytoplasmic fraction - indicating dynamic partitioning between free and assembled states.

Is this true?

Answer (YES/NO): NO